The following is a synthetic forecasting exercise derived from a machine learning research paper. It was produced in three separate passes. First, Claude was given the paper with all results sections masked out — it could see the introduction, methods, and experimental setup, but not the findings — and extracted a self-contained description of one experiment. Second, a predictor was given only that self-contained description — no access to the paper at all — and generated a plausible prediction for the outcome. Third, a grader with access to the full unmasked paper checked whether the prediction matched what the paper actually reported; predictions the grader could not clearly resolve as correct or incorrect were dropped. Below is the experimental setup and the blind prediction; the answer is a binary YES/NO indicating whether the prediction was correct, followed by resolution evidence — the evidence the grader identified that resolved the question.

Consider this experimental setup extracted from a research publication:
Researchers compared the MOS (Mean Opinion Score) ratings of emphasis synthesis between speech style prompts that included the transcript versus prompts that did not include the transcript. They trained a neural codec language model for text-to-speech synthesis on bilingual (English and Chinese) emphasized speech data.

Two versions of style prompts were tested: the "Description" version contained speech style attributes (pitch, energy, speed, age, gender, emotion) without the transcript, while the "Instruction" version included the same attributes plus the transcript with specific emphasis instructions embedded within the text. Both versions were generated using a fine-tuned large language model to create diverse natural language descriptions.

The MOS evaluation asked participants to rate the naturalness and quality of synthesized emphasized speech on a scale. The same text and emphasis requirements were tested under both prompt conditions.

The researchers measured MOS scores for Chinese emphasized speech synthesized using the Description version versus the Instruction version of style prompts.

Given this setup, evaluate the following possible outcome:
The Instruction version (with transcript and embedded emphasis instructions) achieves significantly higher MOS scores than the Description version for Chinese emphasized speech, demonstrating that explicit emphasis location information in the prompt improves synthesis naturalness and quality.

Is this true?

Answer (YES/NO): YES